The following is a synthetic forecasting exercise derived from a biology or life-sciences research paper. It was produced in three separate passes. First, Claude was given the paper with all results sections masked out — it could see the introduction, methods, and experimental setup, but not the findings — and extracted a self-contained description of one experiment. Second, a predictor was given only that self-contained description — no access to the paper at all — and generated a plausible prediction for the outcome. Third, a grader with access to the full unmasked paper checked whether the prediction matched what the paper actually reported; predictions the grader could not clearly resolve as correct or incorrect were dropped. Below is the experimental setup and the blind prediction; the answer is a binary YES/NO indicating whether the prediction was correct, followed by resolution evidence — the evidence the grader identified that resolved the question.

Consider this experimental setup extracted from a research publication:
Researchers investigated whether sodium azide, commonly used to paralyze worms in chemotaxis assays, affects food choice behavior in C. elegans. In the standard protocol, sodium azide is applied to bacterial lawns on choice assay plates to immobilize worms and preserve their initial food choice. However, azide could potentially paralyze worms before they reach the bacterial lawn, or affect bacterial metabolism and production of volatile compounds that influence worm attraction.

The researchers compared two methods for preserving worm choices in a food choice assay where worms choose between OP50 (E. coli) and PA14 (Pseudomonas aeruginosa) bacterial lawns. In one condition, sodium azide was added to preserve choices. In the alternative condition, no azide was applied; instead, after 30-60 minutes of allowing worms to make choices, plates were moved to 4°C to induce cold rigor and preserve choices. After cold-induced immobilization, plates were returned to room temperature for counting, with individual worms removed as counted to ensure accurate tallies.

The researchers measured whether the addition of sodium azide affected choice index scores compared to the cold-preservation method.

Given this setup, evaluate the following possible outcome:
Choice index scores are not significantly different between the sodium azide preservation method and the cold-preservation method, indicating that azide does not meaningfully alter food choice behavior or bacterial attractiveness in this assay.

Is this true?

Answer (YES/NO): YES